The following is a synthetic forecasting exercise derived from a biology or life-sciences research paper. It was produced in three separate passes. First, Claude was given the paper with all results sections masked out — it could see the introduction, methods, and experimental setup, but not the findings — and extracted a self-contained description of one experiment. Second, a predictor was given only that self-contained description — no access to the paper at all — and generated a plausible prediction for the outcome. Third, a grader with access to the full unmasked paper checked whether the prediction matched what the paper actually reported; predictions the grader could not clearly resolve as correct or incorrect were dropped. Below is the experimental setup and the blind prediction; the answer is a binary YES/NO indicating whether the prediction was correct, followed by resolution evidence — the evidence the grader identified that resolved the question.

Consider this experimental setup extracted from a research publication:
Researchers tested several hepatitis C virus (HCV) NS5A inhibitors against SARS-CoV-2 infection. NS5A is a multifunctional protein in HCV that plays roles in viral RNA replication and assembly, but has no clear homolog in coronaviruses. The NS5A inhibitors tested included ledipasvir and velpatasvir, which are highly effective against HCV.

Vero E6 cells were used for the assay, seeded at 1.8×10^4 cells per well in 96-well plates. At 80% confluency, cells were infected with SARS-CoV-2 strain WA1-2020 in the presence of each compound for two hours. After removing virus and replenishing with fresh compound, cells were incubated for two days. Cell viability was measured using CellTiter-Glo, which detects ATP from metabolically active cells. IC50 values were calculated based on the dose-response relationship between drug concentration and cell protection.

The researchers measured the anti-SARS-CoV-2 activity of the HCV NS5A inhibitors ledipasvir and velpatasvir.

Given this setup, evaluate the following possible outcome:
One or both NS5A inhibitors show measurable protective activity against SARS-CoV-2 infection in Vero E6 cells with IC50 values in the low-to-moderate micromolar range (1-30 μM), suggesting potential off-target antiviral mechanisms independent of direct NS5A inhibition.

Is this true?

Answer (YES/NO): NO